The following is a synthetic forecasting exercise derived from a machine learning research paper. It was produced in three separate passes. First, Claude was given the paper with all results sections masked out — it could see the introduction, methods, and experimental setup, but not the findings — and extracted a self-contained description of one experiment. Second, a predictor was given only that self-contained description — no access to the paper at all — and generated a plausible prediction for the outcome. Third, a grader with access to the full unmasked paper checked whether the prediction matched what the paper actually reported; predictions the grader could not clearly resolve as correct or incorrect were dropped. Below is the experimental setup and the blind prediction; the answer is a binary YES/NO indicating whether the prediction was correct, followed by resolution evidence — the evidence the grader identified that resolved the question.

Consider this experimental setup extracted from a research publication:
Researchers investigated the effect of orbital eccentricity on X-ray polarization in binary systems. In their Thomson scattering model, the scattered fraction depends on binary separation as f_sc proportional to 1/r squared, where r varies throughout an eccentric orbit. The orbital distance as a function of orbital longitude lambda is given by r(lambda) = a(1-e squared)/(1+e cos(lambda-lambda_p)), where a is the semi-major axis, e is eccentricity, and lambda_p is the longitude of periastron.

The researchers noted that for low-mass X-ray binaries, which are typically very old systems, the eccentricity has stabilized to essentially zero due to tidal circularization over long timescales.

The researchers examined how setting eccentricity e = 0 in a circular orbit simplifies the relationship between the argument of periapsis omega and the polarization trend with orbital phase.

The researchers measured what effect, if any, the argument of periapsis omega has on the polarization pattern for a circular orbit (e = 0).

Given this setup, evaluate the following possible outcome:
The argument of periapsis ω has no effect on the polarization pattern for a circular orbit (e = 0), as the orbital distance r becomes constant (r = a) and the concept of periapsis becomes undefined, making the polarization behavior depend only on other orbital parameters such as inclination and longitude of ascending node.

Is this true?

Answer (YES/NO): NO